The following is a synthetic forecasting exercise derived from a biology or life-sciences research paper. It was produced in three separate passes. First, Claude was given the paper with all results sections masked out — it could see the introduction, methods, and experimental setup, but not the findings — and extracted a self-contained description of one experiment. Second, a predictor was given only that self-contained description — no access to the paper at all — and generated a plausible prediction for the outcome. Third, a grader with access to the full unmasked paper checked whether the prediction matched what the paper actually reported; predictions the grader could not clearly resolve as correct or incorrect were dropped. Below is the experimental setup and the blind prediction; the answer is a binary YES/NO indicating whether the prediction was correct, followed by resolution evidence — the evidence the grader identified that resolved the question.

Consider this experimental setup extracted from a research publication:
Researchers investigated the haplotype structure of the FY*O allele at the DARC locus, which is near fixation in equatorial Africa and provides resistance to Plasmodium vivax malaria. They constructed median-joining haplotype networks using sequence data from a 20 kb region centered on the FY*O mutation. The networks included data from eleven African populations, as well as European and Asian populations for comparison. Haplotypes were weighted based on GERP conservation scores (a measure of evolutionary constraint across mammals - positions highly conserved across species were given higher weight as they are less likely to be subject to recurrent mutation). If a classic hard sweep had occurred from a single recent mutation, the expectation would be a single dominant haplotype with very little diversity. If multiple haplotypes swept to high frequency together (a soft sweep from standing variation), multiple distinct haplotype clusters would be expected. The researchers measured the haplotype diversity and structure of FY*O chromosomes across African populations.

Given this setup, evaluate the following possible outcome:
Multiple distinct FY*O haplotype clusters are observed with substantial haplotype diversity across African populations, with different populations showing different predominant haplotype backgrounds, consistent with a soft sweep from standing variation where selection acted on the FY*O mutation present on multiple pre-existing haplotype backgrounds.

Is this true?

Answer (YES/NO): NO